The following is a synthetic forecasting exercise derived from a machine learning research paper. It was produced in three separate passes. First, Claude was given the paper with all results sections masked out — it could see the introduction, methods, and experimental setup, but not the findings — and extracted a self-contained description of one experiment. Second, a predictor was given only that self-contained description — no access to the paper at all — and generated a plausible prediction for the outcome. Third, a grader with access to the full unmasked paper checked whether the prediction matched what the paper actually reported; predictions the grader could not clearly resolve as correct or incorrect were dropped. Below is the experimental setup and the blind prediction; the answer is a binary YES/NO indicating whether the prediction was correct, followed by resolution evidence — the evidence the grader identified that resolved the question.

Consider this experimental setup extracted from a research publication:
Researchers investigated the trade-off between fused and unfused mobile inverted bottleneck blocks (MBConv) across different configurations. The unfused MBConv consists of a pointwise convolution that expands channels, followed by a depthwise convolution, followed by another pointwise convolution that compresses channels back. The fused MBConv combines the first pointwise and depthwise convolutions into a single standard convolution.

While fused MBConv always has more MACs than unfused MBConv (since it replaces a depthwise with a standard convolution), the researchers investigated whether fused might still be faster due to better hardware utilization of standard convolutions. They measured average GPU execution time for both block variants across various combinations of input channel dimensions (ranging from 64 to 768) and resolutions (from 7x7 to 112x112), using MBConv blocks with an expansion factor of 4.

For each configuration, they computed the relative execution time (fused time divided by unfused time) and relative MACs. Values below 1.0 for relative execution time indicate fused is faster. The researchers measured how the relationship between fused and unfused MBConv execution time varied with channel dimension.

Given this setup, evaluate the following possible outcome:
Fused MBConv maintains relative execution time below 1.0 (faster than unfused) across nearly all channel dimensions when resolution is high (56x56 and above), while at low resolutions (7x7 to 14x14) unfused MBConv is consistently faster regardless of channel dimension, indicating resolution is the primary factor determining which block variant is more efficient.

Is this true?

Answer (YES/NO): NO